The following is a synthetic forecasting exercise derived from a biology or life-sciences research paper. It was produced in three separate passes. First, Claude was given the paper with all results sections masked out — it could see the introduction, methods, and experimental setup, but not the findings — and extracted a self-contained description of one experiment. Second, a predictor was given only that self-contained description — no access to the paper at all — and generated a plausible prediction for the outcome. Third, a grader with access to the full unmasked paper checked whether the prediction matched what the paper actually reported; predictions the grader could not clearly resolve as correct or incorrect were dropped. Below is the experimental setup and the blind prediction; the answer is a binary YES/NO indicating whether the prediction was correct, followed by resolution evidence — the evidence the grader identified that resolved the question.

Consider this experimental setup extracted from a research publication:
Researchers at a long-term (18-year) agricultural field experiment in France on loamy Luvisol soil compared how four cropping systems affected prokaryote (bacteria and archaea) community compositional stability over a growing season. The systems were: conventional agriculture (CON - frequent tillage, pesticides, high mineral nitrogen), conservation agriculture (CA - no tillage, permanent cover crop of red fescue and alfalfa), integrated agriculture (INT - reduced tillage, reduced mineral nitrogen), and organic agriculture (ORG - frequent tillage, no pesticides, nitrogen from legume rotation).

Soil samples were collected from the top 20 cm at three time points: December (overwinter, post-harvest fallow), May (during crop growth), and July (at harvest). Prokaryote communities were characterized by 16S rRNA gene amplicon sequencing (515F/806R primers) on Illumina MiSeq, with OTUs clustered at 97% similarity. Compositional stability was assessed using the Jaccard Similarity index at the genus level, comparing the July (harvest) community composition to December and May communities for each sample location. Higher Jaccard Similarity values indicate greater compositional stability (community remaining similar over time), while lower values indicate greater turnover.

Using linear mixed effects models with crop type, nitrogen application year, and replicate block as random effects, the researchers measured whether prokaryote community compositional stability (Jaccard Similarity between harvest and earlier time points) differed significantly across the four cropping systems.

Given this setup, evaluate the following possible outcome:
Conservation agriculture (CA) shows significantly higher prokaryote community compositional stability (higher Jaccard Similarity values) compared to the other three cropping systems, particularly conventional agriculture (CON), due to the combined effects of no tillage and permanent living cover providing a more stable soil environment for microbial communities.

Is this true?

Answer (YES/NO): NO